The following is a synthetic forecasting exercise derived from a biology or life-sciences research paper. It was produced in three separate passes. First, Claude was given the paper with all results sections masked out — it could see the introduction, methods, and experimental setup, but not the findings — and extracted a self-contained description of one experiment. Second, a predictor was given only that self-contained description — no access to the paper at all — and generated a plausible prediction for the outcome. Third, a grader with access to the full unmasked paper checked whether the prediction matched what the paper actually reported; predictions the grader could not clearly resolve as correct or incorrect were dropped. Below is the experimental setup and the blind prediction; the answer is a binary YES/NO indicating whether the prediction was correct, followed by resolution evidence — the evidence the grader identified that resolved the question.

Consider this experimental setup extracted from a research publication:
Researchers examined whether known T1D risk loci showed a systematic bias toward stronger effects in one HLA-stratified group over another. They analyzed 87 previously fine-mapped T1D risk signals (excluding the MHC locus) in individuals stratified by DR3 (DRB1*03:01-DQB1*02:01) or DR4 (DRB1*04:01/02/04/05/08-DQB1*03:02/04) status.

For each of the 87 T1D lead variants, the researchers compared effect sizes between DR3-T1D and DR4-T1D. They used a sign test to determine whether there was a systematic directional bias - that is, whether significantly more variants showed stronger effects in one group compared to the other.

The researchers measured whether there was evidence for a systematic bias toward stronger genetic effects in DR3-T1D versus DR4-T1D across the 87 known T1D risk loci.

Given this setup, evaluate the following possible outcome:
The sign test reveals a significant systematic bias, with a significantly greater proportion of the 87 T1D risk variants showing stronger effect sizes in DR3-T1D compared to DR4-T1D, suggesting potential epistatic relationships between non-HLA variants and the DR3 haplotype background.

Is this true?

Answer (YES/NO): NO